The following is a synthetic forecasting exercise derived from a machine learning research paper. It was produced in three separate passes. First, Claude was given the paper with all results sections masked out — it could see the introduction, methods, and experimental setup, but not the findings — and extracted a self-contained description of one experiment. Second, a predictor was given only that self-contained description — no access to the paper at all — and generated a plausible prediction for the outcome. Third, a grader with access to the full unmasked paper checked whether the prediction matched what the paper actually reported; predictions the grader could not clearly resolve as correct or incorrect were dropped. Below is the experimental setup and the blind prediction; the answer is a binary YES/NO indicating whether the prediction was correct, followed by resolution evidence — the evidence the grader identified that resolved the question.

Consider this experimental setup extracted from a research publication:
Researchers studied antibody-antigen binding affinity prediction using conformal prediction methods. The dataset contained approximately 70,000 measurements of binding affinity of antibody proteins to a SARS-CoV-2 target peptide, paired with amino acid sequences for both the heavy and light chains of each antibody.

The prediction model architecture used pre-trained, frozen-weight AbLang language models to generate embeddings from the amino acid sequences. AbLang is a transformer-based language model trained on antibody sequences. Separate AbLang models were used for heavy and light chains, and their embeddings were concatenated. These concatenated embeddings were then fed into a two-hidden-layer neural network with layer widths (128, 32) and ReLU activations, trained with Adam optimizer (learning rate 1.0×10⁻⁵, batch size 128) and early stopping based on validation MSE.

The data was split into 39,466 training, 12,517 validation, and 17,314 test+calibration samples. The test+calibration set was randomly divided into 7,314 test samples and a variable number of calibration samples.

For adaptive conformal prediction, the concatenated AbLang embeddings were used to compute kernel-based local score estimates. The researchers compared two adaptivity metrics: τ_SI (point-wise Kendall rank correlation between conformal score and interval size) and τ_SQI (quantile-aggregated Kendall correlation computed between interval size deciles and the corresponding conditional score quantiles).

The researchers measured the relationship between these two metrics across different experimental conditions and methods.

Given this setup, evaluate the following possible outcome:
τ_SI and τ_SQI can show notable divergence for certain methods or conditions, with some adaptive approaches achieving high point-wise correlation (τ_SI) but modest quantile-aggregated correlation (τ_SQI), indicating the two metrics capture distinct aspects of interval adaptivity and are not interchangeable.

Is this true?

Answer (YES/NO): NO